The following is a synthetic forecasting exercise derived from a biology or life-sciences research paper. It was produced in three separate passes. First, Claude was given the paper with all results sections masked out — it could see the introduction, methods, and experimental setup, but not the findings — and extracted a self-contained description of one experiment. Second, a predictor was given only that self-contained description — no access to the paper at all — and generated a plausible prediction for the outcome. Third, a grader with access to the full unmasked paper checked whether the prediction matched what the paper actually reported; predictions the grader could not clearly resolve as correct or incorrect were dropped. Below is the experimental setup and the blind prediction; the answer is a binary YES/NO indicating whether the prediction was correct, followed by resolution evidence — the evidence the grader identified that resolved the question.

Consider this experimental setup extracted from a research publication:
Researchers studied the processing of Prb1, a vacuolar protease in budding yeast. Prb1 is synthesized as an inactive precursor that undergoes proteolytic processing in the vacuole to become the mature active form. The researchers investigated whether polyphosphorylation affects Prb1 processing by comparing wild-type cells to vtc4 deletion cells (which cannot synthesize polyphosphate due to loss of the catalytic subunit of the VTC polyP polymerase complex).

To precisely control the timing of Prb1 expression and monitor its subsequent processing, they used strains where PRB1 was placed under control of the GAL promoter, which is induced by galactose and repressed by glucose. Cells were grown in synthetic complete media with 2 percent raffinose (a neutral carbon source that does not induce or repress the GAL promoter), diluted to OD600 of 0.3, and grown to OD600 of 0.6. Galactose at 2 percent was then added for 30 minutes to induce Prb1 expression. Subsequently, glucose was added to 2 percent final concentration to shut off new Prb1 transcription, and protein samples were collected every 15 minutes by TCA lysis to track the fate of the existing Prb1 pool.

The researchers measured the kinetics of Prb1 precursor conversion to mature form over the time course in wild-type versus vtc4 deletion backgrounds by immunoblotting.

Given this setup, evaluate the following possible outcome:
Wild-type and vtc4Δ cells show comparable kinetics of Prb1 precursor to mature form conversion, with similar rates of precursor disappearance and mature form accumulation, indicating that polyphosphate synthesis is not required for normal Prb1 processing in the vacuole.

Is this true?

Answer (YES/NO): NO